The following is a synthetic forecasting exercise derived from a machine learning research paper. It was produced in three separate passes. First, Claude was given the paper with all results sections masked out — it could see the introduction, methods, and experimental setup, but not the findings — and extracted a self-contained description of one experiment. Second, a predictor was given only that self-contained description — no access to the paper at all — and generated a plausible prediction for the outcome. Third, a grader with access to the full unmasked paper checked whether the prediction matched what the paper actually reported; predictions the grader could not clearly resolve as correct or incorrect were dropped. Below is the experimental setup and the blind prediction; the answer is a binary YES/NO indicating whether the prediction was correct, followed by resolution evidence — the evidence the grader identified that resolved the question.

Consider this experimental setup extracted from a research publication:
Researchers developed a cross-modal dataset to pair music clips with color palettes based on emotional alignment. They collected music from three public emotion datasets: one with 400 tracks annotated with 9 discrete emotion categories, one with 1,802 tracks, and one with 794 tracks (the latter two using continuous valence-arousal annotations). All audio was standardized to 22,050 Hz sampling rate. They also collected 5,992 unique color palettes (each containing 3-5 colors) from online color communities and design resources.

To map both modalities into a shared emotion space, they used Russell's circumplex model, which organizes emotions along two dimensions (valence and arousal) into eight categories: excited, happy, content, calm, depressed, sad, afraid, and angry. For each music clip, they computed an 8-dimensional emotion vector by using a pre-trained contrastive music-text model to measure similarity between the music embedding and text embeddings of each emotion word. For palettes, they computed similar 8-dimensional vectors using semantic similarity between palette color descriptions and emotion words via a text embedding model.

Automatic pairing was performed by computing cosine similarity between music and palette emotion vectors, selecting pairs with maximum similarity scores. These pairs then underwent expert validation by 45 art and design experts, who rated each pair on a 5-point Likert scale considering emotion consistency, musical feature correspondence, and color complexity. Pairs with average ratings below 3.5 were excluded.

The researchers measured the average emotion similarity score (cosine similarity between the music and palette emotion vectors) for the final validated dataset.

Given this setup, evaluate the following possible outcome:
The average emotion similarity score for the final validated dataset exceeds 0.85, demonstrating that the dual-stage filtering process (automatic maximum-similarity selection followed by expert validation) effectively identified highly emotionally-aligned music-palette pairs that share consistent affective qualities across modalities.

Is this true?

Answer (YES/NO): NO